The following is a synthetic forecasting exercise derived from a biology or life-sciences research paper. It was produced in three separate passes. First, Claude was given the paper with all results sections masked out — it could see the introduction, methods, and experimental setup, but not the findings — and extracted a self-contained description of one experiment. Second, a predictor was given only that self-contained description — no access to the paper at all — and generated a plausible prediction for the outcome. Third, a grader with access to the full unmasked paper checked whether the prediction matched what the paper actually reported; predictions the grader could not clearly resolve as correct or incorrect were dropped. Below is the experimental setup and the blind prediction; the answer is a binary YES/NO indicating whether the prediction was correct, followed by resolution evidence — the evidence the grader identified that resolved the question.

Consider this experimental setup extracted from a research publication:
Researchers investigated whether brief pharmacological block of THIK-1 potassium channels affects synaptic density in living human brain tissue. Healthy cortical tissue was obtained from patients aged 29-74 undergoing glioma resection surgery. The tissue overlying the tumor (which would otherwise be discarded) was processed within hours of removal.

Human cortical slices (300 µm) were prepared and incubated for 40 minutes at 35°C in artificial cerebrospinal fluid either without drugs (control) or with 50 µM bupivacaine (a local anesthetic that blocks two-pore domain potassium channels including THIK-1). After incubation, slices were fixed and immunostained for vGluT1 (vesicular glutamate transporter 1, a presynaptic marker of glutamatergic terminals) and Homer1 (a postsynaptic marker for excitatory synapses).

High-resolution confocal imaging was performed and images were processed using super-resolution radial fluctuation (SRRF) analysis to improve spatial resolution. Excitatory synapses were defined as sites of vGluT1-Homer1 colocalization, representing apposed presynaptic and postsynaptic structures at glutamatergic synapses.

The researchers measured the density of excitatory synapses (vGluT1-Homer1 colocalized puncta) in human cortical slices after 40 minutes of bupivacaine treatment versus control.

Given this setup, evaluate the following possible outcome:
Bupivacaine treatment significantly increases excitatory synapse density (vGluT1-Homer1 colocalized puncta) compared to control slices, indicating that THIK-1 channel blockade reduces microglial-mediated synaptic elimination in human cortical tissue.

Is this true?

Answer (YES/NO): NO